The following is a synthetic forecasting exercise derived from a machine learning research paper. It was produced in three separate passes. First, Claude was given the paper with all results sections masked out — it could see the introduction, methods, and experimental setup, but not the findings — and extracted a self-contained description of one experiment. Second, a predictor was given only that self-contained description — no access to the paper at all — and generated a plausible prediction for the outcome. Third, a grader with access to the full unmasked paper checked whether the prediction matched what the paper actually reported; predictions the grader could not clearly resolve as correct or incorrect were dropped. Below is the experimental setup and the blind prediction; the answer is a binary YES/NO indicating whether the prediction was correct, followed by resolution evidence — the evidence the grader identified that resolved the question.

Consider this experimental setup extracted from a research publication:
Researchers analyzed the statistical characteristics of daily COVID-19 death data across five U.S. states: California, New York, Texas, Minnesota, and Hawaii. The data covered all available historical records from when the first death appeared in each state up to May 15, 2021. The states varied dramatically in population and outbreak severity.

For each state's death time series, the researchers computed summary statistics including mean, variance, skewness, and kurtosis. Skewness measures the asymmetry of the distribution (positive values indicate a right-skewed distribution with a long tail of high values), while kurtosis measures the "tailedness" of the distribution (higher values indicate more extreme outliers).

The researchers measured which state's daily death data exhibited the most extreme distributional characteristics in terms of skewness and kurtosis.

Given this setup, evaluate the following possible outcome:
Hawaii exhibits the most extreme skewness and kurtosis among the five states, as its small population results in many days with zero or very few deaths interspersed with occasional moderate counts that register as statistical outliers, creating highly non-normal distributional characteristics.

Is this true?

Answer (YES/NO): YES